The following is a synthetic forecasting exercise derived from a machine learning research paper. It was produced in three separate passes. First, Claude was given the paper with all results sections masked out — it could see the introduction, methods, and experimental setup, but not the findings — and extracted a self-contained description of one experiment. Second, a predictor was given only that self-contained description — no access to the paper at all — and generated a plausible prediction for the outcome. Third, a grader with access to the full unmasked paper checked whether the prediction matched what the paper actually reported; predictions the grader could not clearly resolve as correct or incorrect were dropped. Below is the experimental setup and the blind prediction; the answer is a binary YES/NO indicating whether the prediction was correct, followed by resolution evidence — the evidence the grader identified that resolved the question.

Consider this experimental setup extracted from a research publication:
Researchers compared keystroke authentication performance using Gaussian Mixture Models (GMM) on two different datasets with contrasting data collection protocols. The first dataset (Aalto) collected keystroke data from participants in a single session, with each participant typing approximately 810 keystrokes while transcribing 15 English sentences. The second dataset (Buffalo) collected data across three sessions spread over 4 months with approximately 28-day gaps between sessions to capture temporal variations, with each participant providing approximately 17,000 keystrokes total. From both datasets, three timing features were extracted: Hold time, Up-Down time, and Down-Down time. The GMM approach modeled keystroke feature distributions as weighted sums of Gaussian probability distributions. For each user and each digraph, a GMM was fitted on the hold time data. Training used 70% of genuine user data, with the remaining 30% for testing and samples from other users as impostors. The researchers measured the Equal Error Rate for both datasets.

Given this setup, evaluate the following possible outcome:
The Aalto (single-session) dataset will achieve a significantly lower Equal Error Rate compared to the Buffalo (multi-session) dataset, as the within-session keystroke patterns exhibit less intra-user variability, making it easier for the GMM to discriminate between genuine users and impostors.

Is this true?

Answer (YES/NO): YES